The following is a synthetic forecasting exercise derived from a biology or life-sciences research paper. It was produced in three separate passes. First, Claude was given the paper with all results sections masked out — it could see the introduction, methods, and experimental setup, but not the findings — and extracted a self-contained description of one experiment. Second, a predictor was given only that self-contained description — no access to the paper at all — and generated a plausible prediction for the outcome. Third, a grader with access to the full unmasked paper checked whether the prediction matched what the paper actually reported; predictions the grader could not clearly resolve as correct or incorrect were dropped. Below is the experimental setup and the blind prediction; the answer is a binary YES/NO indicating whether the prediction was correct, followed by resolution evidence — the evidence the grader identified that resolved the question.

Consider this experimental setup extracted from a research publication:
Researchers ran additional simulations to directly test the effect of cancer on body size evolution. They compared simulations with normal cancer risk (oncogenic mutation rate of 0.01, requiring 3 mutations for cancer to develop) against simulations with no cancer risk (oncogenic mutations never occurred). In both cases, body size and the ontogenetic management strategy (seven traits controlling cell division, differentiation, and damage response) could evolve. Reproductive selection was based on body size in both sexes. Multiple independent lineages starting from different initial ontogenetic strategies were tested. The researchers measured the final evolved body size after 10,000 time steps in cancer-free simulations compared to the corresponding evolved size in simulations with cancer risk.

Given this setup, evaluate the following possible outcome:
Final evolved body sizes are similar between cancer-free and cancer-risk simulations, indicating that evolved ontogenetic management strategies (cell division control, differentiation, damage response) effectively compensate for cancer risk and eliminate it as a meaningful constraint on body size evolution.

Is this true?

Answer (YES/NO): NO